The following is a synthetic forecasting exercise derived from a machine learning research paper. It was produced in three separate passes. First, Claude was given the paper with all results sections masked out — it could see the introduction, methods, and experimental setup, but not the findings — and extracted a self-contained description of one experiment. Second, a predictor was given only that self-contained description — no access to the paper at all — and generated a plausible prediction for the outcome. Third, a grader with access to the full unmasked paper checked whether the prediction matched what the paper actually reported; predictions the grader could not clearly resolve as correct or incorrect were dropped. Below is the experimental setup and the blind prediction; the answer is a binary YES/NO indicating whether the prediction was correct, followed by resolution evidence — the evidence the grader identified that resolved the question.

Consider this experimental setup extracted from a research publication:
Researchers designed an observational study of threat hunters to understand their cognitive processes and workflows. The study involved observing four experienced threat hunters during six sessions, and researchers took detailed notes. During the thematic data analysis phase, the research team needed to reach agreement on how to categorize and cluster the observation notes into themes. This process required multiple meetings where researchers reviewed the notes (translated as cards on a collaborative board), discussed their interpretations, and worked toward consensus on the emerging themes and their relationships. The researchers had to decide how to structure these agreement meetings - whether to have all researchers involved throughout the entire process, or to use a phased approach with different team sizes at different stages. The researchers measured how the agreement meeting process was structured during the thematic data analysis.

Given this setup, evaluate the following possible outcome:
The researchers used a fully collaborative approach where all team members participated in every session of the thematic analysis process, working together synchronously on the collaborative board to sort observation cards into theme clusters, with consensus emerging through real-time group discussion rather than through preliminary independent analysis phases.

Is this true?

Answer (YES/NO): NO